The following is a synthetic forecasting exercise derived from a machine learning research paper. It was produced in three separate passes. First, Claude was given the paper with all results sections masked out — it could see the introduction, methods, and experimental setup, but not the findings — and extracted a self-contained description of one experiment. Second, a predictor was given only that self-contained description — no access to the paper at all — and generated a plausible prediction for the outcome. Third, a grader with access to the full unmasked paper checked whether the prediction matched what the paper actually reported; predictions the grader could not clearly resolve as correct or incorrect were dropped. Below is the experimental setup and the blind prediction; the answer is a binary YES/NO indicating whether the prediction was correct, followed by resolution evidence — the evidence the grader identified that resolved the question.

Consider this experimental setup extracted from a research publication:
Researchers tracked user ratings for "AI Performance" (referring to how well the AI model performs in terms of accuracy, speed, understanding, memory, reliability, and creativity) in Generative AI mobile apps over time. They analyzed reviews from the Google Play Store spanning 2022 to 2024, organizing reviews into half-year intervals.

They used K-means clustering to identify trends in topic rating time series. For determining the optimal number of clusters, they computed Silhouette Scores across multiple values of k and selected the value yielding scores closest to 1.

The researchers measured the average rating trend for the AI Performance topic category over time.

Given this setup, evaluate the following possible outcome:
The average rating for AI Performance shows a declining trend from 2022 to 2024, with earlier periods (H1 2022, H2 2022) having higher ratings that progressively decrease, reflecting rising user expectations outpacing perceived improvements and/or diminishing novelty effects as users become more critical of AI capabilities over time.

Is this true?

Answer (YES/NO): NO